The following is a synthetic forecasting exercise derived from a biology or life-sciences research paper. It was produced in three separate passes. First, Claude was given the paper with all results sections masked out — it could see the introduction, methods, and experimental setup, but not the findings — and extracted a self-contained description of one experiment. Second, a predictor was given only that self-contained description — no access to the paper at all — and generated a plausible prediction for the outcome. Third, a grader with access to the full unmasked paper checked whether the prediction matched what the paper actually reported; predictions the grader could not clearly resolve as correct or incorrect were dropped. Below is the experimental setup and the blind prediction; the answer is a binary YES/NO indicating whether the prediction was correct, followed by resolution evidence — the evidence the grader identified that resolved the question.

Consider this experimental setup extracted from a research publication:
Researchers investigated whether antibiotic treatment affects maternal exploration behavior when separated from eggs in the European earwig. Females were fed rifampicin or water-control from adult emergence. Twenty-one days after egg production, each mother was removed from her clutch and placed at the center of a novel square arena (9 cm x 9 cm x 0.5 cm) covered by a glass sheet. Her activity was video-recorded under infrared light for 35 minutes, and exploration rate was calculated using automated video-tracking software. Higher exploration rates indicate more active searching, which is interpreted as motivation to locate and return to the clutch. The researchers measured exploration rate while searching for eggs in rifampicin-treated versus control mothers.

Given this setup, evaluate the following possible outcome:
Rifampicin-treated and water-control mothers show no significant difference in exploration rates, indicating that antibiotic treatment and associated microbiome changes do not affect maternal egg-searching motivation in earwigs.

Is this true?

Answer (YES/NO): YES